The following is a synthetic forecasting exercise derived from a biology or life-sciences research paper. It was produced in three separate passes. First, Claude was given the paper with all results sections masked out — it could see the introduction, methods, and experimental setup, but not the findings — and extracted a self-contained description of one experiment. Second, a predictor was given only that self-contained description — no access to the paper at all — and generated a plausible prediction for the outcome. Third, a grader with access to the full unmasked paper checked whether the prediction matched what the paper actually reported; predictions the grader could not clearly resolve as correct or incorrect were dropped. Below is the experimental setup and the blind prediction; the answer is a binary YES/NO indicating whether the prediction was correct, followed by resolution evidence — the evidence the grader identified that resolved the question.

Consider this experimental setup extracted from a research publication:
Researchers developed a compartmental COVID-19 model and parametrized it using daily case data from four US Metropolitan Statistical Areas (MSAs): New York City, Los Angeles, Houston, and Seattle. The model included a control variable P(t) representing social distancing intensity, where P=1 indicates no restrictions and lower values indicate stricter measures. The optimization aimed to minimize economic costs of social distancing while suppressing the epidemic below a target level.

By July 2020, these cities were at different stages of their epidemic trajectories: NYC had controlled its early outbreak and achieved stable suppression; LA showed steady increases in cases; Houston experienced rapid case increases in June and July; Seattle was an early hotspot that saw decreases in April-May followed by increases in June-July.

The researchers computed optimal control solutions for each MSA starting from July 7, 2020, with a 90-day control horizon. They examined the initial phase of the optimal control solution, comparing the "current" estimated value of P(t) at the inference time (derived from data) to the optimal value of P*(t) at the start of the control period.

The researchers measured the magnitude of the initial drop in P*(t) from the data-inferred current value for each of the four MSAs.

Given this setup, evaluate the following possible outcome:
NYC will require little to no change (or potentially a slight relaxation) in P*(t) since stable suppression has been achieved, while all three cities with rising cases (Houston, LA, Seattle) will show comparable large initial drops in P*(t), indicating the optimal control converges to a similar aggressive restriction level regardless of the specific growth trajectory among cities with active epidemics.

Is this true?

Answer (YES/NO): NO